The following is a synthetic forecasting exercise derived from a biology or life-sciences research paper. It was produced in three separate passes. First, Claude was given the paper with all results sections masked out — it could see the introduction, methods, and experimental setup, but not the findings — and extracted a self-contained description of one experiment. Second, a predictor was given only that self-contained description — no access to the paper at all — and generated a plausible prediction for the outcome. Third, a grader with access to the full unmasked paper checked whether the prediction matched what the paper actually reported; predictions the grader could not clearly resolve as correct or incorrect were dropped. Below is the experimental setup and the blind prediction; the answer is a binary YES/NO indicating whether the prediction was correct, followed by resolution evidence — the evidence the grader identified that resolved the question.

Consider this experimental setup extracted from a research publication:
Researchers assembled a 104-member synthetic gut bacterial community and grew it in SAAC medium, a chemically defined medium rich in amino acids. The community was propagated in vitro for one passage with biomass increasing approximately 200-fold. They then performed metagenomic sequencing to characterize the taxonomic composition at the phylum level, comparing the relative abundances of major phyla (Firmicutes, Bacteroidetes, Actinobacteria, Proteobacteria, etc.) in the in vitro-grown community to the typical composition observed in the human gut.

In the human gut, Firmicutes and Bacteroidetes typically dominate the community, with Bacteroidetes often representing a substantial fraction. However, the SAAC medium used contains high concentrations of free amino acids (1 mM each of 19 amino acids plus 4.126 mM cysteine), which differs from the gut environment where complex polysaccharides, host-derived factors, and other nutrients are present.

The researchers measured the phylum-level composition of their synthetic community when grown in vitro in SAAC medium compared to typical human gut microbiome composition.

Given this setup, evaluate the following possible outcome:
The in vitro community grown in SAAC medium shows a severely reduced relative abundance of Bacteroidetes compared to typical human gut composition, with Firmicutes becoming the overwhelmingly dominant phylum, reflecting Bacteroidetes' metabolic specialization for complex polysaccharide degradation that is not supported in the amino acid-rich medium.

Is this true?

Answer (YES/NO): YES